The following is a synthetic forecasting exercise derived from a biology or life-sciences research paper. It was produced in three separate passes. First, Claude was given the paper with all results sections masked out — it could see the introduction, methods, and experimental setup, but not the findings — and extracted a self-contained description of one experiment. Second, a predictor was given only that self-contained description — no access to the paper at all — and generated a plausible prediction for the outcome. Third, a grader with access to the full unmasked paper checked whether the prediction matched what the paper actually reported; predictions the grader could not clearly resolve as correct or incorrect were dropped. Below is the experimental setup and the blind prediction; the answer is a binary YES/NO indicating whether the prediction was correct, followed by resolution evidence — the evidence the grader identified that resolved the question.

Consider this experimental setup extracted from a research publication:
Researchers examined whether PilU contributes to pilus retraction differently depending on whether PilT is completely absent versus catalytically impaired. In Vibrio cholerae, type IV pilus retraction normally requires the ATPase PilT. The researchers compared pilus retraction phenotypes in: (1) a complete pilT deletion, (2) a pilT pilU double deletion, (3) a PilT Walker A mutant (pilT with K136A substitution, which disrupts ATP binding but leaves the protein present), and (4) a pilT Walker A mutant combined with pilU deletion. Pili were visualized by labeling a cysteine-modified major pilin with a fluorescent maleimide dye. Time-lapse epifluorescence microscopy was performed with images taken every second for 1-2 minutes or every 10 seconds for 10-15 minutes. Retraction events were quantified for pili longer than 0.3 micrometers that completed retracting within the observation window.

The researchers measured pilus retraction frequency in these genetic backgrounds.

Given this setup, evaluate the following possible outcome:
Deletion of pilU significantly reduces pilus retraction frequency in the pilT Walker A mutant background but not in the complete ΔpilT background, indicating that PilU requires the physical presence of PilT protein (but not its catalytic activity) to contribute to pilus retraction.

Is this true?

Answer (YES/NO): YES